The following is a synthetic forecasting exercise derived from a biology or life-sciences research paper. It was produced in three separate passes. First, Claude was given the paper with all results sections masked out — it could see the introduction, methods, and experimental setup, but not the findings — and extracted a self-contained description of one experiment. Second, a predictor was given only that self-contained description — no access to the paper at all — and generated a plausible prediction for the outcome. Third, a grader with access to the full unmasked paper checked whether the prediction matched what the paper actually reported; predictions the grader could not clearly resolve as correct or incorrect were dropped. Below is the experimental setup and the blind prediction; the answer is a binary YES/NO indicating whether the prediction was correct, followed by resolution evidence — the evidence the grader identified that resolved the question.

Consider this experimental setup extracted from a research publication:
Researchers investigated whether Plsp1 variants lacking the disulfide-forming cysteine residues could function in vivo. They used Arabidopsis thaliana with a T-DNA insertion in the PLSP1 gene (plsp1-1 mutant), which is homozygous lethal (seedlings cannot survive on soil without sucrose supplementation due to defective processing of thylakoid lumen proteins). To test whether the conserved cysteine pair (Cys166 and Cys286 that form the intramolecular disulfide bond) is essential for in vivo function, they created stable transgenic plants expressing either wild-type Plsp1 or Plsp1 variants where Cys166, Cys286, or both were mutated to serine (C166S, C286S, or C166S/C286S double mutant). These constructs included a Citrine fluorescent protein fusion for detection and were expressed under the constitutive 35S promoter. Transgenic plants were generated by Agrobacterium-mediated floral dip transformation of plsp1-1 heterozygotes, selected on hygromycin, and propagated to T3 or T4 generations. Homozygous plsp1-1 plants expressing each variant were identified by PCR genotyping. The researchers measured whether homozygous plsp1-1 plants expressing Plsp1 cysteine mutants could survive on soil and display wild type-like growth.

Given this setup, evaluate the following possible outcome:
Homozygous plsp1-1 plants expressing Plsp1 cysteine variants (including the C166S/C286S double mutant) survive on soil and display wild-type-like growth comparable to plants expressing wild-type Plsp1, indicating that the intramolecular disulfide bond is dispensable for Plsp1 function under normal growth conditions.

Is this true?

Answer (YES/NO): NO